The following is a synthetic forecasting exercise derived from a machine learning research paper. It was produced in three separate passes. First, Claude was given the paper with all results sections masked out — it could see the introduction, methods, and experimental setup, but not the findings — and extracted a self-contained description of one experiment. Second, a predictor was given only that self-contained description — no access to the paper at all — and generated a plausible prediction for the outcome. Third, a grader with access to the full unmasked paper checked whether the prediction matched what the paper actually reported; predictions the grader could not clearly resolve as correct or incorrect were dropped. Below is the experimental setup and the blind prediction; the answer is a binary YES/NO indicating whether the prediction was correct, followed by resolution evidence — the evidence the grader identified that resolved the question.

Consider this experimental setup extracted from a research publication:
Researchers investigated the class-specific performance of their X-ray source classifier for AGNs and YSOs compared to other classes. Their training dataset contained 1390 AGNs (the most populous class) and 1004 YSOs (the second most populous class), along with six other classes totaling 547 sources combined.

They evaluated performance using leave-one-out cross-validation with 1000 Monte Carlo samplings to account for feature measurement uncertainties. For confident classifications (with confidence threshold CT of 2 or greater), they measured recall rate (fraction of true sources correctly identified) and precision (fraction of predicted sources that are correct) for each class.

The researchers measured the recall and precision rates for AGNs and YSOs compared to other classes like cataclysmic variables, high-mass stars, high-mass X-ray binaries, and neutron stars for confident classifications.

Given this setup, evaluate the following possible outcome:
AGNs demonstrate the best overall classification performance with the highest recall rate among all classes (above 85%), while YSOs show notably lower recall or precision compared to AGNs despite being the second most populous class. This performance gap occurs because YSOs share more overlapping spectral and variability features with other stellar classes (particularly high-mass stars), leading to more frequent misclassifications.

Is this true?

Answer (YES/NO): NO